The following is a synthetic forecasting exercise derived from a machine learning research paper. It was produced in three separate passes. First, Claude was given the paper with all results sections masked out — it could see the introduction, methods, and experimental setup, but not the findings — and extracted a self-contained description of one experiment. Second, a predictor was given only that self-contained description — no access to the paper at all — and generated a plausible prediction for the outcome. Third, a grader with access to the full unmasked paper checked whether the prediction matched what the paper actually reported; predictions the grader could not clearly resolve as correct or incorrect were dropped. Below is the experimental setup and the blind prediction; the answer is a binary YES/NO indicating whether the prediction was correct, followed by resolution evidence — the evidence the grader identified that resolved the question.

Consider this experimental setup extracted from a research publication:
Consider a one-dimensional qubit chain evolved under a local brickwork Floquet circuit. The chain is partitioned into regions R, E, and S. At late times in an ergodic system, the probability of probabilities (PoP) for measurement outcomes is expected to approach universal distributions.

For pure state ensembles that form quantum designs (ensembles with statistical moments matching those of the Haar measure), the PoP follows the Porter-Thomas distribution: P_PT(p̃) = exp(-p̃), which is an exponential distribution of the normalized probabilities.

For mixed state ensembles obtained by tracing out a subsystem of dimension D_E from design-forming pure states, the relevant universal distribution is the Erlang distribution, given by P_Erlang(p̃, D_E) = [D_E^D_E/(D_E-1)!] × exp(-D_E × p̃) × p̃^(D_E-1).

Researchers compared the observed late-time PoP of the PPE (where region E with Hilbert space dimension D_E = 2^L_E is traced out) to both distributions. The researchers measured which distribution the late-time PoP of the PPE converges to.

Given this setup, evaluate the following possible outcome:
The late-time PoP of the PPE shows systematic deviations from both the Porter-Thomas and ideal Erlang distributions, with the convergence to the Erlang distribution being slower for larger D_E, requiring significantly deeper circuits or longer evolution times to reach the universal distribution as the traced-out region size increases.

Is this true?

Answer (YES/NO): NO